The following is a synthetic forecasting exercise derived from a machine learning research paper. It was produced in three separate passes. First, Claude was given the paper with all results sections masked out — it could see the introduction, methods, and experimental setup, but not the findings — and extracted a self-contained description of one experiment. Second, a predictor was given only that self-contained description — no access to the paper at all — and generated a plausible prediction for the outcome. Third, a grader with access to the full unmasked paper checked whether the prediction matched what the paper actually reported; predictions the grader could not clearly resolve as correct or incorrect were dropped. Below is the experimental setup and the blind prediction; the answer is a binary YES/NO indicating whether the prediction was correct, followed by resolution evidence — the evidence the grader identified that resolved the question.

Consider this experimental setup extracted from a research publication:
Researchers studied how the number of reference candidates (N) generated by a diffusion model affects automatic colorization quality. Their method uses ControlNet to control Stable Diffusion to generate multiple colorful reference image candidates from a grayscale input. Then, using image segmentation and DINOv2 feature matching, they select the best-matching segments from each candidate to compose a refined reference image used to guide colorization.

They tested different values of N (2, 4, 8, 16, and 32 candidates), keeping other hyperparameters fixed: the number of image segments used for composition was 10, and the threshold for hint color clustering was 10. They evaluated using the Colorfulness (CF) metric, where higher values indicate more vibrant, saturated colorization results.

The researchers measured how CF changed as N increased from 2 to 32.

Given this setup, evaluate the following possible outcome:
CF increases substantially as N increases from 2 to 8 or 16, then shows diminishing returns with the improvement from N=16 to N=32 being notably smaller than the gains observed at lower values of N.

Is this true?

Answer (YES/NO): YES